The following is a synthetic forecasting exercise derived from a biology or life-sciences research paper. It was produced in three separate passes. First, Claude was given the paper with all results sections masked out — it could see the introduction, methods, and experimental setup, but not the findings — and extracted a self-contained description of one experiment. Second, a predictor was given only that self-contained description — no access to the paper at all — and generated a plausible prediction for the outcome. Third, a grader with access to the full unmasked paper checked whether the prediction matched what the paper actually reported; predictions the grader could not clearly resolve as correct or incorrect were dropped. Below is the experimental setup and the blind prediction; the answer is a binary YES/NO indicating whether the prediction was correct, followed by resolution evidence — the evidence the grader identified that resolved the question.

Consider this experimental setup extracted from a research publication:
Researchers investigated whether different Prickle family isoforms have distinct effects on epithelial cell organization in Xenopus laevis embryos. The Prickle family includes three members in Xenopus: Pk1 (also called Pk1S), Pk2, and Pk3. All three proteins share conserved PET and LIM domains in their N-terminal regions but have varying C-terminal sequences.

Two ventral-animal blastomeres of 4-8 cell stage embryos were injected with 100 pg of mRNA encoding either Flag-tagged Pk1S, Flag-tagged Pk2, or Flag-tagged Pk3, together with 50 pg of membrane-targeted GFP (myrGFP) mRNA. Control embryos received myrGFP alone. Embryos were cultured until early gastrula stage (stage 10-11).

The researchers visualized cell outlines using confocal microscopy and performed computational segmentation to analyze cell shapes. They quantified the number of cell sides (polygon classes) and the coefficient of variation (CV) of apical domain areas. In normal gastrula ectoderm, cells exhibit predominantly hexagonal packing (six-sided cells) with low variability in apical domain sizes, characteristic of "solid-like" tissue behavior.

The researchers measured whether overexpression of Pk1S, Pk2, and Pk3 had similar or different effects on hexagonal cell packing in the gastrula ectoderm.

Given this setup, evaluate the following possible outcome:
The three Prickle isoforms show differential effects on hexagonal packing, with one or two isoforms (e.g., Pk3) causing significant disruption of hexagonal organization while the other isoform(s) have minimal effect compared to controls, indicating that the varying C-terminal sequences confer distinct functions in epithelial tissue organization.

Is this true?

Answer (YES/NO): NO